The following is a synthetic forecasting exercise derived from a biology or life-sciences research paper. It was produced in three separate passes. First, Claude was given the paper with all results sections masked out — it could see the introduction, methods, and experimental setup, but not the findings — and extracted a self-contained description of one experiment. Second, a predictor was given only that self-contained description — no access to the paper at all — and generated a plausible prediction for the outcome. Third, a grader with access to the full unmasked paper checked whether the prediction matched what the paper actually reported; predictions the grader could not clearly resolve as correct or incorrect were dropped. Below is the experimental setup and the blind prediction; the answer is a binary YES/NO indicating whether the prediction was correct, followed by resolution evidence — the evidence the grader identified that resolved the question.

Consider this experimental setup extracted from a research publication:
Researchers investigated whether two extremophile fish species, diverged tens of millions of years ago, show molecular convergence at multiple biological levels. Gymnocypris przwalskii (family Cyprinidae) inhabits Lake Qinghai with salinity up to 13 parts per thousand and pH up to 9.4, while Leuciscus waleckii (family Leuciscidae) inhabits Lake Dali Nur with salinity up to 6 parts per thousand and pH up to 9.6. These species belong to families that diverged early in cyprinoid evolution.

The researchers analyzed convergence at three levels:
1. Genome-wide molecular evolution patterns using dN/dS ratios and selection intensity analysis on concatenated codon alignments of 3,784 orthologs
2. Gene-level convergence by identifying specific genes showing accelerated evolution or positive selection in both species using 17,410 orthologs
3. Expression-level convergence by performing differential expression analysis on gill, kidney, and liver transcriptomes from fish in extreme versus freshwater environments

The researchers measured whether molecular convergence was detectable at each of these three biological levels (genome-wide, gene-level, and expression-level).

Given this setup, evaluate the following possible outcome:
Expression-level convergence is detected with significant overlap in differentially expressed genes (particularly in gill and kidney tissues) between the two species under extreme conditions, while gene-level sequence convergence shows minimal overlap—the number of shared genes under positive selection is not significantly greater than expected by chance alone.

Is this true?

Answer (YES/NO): NO